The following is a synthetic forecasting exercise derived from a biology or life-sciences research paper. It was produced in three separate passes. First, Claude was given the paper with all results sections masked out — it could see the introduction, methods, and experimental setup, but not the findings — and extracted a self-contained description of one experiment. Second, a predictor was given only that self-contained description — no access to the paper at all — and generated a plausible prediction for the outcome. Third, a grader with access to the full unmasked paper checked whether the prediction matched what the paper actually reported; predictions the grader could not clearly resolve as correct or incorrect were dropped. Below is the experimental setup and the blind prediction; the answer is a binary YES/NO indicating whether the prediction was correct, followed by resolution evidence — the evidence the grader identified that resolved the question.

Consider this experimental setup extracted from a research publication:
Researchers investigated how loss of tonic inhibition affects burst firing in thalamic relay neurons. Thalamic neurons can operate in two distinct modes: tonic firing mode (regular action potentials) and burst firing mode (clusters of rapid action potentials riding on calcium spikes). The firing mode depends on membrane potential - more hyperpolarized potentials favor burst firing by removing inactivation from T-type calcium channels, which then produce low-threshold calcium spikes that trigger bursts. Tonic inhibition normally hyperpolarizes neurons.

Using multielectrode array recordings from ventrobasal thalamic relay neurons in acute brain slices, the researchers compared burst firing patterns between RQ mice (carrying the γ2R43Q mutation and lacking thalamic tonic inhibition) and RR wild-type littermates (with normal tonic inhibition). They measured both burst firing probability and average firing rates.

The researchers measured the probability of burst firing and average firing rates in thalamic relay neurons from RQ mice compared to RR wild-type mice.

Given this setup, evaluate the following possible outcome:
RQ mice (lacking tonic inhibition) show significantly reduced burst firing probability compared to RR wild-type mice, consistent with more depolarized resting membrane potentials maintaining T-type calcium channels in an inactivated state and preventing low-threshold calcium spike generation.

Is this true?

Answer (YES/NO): YES